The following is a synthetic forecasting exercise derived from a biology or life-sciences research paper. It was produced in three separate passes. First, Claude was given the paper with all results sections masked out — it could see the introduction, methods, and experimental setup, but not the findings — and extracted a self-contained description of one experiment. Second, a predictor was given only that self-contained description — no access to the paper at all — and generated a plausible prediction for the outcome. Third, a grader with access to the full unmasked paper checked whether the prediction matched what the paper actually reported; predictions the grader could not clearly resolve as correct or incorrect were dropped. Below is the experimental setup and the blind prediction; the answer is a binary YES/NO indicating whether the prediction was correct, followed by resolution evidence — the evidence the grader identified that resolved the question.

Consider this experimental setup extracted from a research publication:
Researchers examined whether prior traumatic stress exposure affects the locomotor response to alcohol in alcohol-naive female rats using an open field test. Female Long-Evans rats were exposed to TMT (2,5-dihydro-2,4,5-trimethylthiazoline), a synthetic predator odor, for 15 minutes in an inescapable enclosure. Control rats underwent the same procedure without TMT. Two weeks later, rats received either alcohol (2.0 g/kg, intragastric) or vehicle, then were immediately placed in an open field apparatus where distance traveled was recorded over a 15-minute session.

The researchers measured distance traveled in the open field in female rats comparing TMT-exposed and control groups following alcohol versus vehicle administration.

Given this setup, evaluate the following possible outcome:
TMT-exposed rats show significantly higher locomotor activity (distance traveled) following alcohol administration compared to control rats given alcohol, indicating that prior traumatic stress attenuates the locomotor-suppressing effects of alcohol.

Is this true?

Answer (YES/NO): NO